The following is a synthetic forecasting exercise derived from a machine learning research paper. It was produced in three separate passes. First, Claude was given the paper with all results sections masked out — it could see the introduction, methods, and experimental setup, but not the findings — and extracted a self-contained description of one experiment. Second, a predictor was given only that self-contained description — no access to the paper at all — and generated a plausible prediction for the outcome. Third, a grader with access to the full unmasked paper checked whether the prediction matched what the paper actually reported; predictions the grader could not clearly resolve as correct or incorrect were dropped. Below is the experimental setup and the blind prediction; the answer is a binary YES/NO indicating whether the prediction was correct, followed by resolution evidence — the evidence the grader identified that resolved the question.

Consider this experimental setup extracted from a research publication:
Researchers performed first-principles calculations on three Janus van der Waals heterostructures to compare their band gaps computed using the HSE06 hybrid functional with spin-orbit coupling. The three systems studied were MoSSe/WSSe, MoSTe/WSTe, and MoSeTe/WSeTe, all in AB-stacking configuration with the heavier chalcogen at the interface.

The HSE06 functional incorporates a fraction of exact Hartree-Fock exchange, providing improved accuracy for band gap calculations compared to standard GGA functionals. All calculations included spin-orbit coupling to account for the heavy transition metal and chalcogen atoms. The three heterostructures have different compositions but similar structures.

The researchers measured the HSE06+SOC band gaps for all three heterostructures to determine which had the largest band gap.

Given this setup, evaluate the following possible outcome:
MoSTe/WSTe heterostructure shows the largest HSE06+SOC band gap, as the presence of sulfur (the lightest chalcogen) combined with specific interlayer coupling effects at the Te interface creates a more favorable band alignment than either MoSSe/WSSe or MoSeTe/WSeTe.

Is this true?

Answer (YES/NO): NO